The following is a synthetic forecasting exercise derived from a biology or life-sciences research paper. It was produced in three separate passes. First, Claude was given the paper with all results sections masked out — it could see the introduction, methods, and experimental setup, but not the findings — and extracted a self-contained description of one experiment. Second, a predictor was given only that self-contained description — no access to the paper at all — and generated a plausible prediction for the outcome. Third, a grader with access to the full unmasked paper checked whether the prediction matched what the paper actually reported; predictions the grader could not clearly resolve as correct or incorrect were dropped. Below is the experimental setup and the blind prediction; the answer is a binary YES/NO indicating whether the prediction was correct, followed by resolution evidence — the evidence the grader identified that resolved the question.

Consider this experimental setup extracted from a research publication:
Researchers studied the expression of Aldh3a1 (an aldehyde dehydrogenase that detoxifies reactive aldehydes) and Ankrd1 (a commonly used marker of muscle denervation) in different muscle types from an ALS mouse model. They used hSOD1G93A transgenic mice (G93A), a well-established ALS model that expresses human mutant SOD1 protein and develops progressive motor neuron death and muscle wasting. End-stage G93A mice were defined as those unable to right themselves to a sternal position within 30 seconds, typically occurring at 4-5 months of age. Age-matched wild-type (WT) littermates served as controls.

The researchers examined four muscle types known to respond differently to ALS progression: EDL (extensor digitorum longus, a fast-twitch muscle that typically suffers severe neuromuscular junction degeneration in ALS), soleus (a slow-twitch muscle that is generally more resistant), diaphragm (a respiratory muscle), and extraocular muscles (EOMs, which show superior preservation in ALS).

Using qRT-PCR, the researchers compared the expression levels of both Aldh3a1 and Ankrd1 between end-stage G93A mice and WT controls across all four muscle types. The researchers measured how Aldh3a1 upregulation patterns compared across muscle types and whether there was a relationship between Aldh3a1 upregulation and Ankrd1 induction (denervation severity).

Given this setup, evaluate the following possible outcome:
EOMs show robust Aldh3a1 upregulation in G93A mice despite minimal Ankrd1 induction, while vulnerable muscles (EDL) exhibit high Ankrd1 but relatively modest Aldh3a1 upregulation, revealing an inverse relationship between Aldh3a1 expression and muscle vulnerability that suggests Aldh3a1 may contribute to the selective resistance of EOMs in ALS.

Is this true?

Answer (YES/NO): NO